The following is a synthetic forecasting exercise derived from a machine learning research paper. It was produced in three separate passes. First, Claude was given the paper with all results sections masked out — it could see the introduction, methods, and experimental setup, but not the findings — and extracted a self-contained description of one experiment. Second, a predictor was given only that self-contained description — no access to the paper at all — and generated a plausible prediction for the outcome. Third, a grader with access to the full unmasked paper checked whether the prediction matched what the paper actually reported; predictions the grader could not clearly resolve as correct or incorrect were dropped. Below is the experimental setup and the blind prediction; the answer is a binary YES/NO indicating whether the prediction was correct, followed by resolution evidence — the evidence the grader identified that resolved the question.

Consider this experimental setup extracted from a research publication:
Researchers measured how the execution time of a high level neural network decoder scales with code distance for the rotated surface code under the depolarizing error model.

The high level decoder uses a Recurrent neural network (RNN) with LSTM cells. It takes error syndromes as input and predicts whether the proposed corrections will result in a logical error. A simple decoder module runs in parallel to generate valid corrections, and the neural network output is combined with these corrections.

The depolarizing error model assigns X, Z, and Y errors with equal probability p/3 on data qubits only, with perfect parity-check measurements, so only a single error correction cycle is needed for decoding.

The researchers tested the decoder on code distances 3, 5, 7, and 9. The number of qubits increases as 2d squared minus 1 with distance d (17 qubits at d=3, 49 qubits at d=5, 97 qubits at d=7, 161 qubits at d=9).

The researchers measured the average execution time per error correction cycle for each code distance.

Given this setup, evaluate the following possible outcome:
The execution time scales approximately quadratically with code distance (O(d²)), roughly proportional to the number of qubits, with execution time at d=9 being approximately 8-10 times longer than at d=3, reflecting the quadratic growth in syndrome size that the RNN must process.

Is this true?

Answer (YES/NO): NO